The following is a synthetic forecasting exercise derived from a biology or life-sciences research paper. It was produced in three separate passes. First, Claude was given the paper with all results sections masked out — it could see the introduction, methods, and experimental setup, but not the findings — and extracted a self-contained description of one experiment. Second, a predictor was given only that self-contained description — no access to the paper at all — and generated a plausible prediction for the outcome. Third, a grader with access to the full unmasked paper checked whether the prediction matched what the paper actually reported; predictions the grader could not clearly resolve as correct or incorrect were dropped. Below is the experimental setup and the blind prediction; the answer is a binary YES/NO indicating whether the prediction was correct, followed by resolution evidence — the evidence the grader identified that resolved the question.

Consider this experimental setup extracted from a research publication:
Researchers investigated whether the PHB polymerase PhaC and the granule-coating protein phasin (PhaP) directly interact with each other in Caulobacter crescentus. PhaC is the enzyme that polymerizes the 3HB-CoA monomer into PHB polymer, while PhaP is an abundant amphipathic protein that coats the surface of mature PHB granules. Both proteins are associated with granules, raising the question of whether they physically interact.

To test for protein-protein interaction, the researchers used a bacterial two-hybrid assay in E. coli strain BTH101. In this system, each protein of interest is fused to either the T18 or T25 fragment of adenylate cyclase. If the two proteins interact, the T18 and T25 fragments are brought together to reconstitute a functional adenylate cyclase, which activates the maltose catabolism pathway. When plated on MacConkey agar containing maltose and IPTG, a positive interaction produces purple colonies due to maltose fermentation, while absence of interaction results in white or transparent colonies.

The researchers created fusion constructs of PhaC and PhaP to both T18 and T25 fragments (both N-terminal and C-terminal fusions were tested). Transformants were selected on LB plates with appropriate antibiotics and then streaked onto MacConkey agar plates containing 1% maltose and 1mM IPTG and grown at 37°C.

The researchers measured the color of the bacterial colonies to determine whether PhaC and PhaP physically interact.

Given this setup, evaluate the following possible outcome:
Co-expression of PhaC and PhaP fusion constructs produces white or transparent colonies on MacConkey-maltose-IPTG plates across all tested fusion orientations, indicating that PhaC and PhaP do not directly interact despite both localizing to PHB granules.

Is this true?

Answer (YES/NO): NO